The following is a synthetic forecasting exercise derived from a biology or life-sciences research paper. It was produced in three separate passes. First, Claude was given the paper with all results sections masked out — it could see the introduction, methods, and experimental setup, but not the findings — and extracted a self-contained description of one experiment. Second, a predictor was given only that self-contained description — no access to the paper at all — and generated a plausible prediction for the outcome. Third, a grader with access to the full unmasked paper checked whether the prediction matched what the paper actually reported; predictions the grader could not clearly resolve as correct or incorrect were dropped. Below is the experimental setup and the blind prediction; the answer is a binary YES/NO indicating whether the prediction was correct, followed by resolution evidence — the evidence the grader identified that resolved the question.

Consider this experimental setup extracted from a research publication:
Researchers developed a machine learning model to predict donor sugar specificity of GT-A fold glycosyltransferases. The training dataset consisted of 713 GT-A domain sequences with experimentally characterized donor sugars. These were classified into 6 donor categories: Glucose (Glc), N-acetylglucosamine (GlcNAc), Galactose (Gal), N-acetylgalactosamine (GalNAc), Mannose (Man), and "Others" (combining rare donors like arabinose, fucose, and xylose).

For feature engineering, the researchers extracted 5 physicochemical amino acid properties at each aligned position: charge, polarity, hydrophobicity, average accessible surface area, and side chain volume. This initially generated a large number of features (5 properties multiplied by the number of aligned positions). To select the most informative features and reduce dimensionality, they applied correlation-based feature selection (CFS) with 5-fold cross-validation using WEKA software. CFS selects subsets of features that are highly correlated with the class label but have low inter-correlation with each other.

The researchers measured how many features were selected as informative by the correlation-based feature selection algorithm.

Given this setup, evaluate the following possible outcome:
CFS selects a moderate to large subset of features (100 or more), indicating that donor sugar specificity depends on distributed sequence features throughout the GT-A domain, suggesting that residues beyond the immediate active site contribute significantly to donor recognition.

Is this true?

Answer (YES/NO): YES